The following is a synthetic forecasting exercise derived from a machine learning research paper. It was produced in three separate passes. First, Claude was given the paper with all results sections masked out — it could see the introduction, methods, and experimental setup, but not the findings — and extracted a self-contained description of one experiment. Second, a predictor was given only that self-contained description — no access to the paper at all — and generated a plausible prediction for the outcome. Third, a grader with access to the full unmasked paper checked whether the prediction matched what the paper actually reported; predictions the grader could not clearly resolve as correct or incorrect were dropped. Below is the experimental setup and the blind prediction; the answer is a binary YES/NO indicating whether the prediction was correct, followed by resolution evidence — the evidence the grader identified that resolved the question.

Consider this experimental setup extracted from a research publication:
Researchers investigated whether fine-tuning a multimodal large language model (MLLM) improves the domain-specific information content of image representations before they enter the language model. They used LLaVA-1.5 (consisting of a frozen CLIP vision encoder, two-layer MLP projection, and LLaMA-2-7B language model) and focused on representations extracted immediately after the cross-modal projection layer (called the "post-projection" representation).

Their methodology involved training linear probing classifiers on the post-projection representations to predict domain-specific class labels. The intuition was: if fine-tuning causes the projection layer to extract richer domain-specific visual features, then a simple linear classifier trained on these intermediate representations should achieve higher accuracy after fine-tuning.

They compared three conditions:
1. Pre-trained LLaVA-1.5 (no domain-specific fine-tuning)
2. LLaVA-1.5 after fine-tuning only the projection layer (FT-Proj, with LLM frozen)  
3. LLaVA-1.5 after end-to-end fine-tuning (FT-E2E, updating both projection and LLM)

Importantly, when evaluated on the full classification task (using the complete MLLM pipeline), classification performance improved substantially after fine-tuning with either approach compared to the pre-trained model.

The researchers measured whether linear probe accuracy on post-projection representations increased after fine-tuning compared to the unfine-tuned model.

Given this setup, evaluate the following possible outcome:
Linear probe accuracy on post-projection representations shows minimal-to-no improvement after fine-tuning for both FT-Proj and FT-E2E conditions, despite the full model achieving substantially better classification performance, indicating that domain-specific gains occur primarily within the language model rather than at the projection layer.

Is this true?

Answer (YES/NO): NO